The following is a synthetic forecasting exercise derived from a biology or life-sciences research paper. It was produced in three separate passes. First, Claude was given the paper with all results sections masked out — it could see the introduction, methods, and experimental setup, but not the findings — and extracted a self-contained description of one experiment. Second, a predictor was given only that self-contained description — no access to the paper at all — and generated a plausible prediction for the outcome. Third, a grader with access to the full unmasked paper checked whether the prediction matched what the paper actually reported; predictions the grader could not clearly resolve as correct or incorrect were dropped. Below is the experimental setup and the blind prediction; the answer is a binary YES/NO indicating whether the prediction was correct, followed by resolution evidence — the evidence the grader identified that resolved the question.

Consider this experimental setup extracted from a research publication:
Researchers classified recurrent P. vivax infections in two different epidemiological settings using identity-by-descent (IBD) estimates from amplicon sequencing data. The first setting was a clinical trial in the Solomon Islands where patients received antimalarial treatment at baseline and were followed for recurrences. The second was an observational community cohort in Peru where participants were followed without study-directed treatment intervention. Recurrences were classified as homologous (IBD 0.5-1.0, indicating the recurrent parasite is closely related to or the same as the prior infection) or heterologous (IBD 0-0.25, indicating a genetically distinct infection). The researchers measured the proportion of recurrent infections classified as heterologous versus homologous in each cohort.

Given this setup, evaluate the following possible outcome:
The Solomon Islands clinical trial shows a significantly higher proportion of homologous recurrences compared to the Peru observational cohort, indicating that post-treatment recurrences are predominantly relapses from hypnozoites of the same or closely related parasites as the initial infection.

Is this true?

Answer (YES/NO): NO